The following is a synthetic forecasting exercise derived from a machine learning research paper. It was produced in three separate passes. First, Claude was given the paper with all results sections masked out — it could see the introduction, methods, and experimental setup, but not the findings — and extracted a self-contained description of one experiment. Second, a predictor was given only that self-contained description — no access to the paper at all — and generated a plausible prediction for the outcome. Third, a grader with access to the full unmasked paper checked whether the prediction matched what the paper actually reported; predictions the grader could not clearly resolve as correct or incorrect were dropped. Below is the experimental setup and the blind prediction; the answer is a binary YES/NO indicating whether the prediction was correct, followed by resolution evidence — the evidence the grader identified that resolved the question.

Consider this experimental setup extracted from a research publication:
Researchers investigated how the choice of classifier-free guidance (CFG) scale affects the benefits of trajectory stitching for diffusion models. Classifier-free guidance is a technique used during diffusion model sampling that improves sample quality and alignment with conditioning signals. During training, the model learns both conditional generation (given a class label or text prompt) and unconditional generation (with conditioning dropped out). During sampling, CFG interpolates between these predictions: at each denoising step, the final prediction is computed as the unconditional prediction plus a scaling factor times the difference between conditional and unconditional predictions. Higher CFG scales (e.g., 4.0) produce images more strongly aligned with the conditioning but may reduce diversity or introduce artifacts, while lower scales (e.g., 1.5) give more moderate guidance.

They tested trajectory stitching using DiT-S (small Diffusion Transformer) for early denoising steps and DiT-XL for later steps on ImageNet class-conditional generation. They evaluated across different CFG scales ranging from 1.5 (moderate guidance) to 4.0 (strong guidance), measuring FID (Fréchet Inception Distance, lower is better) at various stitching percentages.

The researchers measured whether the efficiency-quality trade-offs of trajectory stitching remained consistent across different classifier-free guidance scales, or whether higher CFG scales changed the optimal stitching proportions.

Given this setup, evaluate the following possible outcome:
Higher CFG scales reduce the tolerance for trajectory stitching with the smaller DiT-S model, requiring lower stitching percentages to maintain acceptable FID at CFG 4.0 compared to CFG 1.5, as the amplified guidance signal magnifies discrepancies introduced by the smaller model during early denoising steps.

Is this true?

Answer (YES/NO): NO